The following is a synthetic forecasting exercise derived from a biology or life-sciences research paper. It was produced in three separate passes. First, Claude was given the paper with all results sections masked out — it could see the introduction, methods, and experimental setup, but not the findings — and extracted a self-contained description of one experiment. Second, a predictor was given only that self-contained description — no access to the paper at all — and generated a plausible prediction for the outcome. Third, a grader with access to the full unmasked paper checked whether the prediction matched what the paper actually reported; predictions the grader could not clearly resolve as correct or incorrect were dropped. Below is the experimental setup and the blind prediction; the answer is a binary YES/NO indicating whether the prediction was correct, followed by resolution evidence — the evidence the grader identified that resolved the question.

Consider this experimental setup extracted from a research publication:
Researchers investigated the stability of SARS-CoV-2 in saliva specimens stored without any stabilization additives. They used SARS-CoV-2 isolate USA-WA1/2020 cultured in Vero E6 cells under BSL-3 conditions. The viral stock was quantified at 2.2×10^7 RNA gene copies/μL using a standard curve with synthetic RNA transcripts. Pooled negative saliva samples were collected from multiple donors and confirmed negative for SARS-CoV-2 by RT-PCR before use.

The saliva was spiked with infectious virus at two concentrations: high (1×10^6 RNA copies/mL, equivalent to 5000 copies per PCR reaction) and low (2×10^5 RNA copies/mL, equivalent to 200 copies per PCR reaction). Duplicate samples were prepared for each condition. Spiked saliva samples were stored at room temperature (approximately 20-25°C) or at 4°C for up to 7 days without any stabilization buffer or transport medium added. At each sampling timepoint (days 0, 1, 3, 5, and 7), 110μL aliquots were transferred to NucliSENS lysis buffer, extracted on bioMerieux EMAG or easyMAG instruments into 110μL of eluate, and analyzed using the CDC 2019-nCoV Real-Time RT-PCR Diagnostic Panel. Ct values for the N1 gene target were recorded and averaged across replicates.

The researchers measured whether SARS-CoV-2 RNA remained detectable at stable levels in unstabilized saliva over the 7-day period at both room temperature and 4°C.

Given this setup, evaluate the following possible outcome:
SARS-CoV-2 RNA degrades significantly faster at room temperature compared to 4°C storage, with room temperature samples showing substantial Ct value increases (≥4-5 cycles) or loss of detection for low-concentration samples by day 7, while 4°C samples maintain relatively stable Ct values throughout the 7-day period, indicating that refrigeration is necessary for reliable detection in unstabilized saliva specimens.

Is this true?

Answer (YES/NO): NO